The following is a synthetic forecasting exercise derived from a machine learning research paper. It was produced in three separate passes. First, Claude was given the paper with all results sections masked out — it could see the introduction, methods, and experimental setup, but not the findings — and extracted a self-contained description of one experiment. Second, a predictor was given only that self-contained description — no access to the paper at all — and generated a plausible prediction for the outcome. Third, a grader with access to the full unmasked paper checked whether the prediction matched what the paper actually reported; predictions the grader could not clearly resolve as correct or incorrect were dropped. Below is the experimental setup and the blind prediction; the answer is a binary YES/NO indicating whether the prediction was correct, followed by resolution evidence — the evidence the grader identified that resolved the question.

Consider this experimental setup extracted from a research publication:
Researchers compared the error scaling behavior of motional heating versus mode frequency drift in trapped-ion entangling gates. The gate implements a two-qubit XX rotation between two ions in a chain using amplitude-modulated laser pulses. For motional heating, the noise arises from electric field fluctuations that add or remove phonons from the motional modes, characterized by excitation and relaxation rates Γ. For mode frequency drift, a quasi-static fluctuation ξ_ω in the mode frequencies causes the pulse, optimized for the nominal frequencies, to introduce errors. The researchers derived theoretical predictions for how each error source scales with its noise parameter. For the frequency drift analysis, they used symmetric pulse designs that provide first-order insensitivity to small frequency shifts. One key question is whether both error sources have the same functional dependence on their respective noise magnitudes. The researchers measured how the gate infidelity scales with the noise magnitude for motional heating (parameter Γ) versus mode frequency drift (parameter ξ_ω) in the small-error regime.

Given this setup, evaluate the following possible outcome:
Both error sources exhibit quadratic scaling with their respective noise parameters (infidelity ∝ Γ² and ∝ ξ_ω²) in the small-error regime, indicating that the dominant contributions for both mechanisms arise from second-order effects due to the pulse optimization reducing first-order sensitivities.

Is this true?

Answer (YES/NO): NO